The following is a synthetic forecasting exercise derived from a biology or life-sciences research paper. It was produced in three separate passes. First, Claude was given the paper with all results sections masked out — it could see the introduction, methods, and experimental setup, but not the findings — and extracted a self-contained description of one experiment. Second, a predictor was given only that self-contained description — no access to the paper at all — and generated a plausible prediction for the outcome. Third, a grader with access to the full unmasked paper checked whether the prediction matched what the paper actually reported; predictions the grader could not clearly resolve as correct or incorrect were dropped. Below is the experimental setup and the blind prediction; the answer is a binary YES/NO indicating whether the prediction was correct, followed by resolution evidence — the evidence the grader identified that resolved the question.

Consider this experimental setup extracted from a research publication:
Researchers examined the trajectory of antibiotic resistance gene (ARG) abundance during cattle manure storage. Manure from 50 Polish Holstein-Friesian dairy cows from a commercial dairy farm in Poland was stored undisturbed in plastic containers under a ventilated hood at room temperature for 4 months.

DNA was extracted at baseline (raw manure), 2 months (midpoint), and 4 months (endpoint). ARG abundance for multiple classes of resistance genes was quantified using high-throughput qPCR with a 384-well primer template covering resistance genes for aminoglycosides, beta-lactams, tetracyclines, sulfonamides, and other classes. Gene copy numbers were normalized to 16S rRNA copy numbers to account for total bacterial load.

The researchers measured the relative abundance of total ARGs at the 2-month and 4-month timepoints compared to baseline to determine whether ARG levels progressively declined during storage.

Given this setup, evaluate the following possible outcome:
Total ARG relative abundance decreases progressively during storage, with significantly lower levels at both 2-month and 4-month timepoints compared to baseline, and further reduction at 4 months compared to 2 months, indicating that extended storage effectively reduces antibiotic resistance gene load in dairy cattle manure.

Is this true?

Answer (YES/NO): NO